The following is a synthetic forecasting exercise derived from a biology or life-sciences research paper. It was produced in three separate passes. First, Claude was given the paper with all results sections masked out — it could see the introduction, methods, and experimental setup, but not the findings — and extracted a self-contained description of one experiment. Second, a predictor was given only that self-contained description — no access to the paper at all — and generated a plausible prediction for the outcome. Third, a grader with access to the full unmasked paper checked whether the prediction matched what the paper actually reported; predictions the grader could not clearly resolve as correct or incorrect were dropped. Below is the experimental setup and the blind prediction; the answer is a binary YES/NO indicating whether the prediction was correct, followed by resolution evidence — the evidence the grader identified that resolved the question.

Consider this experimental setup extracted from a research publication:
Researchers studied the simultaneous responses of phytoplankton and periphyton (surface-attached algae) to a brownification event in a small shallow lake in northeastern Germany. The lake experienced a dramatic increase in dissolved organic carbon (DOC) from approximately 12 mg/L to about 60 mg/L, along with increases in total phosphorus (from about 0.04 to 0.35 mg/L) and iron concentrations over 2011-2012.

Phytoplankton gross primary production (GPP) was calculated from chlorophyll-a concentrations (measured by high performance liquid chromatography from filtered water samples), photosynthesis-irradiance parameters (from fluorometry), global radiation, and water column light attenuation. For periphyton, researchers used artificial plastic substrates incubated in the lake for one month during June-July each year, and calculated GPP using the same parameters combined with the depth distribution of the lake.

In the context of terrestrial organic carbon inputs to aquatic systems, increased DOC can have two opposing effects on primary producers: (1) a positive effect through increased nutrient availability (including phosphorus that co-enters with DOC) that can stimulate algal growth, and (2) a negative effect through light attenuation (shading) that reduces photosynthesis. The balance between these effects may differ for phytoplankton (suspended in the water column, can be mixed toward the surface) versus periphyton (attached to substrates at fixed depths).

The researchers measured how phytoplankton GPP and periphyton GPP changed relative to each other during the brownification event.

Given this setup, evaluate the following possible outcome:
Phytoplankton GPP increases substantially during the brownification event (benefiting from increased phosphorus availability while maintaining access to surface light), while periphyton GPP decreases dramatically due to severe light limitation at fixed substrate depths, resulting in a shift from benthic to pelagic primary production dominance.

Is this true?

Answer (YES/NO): YES